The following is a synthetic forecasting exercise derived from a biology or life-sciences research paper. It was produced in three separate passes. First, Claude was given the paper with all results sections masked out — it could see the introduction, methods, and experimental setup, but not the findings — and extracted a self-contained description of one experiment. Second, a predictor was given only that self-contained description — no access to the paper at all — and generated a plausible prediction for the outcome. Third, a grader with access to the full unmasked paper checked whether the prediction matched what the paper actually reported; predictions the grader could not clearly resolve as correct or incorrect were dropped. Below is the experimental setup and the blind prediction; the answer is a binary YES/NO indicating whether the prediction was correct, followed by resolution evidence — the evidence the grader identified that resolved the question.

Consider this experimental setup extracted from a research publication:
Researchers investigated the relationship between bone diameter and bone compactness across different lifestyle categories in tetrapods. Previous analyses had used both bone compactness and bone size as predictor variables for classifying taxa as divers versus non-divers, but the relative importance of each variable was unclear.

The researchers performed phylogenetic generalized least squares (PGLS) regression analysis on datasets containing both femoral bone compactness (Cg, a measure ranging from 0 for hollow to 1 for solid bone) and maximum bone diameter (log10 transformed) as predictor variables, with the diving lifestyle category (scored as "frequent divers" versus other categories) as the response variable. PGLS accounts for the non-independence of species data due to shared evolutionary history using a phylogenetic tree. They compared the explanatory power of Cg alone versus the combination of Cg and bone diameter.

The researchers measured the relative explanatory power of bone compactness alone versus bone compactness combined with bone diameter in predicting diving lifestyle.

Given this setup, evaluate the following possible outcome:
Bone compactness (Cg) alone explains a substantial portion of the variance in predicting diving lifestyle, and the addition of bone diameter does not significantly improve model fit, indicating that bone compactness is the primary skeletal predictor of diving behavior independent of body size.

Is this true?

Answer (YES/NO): NO